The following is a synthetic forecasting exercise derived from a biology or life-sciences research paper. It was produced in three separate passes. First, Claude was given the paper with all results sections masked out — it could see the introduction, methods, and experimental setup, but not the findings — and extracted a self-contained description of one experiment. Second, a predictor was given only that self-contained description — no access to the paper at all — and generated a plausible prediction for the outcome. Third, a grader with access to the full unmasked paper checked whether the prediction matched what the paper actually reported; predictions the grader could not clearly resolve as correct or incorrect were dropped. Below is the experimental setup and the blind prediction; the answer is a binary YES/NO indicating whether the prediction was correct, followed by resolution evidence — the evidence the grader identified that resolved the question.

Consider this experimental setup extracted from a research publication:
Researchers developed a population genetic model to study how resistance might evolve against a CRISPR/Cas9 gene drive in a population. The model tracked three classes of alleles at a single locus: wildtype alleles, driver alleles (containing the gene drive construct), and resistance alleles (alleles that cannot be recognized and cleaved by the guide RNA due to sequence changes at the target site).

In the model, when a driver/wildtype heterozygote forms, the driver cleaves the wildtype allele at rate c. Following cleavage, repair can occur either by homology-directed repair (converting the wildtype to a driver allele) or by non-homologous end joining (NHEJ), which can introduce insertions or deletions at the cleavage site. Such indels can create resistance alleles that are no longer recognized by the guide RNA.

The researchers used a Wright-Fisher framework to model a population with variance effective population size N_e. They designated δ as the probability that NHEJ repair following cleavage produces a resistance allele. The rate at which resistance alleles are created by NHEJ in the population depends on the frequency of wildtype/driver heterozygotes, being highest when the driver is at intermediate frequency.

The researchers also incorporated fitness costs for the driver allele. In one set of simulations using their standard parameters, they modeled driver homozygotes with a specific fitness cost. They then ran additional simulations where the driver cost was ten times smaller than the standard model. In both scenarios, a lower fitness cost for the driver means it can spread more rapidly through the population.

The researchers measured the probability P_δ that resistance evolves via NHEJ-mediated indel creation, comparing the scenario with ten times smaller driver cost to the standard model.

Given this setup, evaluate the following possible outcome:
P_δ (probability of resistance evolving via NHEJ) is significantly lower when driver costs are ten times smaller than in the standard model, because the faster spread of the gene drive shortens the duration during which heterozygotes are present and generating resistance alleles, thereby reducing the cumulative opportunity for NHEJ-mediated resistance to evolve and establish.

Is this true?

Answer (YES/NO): NO